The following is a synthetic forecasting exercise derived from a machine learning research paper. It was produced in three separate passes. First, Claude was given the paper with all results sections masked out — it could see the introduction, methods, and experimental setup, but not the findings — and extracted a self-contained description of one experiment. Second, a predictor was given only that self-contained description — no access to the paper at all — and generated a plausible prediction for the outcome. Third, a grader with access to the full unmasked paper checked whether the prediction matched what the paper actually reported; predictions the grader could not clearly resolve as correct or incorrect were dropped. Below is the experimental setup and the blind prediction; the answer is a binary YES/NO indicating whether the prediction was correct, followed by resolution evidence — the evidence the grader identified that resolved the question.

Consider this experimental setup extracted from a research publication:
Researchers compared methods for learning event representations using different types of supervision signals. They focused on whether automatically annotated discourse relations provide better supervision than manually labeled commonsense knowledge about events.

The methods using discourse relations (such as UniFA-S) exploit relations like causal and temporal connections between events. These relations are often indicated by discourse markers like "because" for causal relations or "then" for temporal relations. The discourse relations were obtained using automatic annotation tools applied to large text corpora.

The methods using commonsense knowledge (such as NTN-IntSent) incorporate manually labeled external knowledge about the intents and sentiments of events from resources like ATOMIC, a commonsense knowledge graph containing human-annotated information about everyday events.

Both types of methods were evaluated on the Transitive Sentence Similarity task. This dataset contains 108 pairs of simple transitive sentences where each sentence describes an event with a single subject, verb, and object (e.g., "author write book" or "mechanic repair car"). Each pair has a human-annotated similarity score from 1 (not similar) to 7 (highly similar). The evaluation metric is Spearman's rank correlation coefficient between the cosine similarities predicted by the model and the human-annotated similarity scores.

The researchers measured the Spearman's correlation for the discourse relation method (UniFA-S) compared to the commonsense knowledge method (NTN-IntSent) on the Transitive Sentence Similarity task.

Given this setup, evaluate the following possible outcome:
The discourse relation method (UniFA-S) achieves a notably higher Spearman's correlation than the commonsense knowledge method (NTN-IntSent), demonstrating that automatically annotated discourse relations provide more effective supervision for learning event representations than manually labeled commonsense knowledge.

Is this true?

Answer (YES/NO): NO